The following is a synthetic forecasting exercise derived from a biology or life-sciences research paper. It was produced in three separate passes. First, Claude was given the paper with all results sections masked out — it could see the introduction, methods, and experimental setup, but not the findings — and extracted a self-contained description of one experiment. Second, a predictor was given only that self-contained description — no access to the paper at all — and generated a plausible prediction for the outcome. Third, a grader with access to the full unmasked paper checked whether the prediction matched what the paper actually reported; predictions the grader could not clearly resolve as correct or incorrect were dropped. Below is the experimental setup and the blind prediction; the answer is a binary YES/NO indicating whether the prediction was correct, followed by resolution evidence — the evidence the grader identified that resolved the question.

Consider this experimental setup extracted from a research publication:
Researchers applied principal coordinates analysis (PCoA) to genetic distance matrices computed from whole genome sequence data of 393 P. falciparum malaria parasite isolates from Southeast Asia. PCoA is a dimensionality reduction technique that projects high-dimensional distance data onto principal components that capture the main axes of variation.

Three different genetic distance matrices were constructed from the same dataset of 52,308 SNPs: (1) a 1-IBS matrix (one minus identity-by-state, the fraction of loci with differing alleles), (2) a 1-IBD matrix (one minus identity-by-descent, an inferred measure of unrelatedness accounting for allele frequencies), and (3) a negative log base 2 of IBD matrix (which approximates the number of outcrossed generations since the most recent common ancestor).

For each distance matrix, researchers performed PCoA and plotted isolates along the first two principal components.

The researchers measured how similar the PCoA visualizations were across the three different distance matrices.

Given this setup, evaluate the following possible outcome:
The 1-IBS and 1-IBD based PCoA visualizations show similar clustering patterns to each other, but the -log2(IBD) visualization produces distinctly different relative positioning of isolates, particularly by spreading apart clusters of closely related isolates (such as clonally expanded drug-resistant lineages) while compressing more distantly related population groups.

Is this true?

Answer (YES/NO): NO